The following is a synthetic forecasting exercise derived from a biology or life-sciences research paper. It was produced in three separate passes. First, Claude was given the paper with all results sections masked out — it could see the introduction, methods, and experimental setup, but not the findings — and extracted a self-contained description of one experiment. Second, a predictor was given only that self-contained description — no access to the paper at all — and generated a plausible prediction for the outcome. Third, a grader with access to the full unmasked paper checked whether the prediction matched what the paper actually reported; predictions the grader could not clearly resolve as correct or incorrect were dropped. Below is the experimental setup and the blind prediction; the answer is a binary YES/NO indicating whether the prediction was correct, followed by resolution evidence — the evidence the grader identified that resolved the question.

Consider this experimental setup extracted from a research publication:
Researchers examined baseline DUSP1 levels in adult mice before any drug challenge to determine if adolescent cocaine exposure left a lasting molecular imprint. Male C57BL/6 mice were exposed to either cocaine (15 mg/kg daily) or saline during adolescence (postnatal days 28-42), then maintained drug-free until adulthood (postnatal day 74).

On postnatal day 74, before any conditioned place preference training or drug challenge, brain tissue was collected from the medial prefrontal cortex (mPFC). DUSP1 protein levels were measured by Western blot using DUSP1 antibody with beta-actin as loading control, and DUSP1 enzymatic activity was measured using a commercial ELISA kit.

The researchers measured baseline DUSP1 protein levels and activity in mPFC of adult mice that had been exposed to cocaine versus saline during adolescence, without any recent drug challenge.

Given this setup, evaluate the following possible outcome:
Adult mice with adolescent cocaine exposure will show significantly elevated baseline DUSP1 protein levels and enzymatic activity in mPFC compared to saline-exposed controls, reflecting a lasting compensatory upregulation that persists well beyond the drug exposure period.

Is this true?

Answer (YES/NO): NO